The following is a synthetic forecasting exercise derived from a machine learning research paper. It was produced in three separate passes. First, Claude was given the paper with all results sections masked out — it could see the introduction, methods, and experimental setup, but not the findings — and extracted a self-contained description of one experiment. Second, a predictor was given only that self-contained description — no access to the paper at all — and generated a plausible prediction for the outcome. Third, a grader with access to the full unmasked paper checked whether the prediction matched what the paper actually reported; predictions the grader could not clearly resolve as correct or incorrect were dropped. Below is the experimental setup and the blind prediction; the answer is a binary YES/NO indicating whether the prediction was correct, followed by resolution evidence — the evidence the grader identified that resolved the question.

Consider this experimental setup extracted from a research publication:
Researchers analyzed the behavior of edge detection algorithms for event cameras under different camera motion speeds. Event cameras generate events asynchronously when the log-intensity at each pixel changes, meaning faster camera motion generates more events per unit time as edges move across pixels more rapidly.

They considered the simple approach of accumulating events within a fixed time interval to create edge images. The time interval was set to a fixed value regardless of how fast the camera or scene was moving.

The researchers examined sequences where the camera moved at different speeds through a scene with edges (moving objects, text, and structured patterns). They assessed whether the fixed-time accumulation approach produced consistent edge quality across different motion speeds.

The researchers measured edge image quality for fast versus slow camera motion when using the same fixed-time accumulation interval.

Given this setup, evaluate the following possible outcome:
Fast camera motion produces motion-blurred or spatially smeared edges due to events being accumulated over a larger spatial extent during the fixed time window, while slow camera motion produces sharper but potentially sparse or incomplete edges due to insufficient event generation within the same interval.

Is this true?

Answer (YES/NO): YES